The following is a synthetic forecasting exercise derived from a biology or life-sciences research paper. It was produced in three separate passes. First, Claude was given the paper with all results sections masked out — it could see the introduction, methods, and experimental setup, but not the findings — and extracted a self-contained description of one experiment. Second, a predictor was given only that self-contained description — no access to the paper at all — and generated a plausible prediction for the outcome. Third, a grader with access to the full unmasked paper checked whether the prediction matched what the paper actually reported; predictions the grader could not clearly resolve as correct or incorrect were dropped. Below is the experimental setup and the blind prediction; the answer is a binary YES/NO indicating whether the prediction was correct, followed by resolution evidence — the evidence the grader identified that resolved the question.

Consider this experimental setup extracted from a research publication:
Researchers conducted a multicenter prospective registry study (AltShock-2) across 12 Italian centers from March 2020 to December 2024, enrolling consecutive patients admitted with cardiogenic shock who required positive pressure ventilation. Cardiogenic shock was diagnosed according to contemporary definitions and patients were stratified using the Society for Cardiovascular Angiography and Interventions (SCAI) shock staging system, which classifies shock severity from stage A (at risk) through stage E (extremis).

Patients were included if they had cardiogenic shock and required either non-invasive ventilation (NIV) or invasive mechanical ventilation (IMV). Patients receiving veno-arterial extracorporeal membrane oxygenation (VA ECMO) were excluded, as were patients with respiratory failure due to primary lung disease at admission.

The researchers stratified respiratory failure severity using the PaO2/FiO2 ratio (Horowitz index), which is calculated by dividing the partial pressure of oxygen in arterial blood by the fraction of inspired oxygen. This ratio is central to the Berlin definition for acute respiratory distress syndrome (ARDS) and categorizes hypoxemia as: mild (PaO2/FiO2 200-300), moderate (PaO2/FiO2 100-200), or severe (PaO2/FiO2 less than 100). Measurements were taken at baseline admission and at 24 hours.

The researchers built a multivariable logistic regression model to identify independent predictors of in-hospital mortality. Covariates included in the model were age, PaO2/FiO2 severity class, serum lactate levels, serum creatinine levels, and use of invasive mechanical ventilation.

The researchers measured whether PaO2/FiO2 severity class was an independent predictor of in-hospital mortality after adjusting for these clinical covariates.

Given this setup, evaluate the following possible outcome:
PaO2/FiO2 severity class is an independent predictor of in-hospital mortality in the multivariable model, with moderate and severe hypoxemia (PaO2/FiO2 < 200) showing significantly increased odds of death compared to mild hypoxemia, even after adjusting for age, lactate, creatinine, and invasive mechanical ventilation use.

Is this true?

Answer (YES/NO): NO